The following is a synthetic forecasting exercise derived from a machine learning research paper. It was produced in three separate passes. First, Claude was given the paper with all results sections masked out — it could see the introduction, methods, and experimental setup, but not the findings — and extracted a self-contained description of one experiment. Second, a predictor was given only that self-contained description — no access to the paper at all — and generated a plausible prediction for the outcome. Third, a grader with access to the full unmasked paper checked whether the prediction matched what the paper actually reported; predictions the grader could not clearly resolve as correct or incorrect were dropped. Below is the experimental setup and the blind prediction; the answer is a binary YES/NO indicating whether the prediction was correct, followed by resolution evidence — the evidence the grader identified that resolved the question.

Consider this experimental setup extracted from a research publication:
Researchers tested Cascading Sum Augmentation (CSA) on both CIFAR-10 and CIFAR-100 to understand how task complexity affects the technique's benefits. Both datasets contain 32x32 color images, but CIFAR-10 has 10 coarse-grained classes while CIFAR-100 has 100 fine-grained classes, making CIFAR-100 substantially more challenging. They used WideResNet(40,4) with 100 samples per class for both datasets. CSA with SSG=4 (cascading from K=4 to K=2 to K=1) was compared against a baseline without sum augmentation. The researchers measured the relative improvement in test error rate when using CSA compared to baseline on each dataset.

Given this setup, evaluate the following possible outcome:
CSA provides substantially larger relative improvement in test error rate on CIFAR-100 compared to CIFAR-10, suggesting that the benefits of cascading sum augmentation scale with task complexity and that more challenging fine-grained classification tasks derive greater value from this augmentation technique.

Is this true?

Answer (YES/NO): NO